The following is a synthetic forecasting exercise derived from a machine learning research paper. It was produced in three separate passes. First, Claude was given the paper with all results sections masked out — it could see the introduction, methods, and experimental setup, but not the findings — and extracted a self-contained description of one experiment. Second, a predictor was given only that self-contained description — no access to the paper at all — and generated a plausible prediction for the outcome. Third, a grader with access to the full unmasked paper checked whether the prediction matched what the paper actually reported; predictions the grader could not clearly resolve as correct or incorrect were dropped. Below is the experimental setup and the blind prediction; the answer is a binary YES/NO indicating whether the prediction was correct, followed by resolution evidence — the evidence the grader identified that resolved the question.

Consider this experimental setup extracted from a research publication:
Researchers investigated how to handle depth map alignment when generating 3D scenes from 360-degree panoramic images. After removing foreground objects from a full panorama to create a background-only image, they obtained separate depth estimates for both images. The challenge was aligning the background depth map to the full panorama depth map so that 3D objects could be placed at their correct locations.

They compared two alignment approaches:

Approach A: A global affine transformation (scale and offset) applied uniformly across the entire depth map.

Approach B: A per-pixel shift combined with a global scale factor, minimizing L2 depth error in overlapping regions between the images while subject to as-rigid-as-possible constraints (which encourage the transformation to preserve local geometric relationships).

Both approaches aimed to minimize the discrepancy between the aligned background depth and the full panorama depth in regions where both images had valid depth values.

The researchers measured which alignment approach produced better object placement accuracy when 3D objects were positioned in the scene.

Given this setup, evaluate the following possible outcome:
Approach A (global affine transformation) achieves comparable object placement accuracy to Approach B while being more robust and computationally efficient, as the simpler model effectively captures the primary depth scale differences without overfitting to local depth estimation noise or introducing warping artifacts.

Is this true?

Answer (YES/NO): NO